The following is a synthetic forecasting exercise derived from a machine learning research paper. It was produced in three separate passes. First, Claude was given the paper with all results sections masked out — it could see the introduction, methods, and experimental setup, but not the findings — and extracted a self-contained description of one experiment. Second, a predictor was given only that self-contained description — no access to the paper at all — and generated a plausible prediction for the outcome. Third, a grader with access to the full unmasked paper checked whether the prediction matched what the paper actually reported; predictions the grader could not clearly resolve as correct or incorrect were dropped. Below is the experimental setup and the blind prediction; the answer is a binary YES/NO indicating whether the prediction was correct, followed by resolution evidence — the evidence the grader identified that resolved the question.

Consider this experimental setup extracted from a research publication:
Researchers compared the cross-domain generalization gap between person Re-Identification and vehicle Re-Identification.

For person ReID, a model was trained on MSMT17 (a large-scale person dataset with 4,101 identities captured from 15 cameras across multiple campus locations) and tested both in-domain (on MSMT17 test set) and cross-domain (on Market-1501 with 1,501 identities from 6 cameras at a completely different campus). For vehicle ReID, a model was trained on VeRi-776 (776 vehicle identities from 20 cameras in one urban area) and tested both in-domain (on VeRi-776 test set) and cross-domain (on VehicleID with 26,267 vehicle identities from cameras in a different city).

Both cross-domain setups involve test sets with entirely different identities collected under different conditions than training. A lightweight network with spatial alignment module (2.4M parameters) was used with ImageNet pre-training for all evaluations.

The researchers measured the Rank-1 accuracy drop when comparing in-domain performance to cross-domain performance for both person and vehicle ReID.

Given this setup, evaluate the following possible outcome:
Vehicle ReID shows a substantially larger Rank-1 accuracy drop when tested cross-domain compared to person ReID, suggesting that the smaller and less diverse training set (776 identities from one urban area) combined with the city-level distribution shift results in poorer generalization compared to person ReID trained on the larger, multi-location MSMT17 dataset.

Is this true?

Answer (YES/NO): YES